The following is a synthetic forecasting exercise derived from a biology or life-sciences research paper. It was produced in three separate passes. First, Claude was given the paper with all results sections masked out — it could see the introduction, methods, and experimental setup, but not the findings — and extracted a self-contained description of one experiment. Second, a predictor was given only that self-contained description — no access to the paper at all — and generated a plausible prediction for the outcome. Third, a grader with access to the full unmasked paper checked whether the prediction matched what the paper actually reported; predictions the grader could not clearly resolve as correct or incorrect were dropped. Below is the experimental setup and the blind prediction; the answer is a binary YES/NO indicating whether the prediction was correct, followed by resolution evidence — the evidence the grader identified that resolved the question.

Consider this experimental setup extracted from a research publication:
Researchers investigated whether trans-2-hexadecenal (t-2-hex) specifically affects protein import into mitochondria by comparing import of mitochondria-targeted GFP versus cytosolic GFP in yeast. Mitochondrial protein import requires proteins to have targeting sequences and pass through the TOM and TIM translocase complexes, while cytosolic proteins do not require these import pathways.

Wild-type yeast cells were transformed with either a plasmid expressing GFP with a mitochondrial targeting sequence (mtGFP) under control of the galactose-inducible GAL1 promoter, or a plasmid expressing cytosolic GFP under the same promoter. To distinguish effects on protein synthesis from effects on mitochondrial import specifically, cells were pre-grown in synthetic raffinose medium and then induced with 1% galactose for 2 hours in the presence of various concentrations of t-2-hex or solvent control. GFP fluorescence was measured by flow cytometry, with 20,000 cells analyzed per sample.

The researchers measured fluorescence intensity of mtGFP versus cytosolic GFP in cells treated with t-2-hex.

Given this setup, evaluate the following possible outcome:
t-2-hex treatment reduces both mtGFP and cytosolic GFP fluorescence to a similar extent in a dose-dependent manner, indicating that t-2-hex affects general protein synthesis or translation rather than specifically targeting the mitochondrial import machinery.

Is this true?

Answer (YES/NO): NO